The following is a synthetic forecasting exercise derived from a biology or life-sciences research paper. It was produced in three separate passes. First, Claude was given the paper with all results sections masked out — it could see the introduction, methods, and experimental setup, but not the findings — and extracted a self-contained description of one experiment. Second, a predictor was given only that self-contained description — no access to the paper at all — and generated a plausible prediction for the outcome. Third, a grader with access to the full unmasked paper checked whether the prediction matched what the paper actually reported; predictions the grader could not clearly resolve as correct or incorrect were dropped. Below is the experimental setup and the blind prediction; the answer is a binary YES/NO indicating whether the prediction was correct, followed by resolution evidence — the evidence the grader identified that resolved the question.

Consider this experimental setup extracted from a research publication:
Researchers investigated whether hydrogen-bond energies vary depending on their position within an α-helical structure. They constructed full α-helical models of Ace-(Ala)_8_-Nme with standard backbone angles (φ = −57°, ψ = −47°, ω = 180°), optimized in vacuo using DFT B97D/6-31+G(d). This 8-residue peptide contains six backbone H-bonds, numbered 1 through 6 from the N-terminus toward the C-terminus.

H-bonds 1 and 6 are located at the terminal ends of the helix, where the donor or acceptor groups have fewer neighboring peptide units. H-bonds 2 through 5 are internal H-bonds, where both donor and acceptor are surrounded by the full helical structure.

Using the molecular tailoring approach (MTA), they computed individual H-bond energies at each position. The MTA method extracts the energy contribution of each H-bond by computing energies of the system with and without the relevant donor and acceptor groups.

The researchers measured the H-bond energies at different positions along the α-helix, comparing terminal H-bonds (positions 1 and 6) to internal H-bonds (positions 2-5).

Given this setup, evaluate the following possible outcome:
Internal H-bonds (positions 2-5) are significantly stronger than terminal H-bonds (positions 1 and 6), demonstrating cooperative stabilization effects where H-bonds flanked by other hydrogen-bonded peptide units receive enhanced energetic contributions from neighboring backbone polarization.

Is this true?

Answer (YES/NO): NO